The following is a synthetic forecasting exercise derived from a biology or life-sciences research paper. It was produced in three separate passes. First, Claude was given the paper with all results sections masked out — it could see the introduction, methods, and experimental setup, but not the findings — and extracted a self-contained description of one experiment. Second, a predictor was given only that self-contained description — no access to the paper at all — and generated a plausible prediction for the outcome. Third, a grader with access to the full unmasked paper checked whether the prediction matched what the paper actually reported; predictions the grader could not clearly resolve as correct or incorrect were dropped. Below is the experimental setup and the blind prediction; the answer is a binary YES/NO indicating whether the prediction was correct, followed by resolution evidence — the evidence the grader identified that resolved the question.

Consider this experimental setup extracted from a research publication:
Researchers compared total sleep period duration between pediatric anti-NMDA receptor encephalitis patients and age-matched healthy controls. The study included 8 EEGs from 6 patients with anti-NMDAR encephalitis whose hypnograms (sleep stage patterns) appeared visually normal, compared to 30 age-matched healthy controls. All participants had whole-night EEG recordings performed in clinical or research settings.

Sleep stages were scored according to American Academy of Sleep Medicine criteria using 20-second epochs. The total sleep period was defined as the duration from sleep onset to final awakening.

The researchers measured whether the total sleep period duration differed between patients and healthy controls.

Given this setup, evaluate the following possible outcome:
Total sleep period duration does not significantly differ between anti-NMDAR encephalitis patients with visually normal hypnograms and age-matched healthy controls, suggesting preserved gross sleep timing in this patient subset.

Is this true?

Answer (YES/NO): NO